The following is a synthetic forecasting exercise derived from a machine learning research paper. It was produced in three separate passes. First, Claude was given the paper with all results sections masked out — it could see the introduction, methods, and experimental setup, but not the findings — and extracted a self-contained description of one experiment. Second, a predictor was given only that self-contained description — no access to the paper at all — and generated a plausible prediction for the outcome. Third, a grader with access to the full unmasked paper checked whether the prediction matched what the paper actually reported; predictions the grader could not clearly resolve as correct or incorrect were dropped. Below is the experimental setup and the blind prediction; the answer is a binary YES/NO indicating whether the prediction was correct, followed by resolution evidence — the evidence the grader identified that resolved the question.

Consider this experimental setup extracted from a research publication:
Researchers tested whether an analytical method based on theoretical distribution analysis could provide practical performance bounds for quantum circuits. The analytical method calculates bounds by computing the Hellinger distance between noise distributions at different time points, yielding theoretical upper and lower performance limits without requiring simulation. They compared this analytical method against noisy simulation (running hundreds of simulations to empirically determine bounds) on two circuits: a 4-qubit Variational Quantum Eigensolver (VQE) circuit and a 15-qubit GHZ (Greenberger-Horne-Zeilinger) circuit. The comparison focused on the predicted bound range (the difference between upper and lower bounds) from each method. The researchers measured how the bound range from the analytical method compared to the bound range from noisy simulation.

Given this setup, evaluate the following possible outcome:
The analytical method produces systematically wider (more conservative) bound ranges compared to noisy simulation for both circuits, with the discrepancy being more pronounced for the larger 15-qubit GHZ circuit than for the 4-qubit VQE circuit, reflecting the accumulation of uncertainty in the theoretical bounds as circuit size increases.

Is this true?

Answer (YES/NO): NO